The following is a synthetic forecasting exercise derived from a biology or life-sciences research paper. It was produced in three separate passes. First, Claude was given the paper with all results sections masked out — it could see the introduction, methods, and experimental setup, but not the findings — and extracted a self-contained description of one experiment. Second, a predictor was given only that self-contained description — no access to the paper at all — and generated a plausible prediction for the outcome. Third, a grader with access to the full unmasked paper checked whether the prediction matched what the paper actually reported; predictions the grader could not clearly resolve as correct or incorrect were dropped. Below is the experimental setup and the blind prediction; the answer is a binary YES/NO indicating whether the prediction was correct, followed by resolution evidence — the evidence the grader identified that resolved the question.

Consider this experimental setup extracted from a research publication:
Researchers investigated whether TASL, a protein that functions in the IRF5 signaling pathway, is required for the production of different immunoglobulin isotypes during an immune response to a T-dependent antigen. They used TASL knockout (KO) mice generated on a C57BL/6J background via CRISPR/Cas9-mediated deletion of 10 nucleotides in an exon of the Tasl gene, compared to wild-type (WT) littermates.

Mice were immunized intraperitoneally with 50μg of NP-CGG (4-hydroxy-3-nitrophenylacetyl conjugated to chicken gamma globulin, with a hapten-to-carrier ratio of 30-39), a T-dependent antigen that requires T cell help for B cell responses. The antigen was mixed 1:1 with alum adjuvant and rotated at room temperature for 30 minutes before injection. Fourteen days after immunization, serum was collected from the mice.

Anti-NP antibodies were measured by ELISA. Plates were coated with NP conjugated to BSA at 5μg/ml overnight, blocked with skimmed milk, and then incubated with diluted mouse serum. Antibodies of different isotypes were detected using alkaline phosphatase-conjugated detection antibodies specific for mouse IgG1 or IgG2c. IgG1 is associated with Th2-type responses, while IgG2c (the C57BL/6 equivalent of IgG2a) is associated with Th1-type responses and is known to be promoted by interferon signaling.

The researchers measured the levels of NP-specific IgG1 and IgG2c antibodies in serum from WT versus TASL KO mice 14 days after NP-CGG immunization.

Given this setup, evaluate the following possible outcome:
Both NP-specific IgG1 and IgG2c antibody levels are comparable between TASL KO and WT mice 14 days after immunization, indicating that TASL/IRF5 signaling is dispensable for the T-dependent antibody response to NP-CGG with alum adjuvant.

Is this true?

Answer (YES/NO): NO